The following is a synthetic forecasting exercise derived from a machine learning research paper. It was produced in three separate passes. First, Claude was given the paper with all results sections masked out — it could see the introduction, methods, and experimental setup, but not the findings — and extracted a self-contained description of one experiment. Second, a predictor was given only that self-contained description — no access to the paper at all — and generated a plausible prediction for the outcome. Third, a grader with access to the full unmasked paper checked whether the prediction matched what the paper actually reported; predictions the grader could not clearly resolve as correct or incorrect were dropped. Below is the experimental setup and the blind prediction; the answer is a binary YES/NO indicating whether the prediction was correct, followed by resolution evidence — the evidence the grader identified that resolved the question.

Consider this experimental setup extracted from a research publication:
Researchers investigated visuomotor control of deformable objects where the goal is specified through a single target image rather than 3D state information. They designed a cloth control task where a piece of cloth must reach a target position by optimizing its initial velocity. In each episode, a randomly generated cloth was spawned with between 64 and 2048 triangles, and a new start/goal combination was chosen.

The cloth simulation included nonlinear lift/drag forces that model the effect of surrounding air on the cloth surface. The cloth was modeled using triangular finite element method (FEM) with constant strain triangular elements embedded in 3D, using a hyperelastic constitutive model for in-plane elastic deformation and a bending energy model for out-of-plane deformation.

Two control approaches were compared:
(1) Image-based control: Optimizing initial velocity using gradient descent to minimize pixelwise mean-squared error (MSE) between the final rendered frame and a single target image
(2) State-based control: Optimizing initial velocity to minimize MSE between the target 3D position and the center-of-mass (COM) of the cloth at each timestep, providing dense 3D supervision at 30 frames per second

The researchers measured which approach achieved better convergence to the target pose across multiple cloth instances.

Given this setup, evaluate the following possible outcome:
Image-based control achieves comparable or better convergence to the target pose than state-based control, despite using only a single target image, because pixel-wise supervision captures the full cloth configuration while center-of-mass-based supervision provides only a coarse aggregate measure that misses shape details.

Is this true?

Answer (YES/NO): YES